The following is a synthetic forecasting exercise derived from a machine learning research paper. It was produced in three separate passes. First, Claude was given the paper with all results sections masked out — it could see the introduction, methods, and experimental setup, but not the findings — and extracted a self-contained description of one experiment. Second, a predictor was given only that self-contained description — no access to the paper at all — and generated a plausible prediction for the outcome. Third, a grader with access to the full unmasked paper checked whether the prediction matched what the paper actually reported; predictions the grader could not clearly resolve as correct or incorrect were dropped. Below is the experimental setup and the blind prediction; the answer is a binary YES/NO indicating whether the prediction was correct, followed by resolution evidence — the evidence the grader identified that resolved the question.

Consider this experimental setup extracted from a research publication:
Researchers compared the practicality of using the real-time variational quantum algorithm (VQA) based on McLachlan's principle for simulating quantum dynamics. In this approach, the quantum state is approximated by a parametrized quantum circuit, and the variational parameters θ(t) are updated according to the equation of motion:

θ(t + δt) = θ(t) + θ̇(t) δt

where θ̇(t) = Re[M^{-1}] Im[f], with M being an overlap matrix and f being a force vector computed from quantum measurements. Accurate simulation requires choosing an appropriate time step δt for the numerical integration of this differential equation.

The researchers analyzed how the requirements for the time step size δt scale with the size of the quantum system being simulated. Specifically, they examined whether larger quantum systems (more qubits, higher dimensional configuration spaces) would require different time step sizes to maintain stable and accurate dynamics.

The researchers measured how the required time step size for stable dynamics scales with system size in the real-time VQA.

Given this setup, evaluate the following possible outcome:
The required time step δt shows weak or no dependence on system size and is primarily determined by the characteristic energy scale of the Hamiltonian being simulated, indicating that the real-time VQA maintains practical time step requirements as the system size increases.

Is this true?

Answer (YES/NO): NO